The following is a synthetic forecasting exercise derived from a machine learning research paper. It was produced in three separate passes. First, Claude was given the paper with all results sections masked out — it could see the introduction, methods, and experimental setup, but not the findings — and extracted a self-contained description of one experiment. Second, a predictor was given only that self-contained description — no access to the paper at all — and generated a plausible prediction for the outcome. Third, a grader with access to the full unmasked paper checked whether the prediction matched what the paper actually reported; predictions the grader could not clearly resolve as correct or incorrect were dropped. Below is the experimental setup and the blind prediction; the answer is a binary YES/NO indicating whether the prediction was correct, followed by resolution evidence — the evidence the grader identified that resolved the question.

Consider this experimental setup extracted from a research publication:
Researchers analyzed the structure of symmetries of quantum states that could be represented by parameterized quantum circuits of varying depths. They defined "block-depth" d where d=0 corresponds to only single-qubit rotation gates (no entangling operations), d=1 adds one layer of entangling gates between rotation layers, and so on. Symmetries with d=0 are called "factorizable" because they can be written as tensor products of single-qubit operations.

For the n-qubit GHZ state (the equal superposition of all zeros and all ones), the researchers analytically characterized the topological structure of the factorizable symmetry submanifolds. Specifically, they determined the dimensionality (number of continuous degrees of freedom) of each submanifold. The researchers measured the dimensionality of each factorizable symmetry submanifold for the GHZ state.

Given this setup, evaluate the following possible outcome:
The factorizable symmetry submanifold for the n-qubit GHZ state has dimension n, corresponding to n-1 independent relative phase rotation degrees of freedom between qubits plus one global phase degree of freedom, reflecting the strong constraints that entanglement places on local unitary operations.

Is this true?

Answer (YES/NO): NO